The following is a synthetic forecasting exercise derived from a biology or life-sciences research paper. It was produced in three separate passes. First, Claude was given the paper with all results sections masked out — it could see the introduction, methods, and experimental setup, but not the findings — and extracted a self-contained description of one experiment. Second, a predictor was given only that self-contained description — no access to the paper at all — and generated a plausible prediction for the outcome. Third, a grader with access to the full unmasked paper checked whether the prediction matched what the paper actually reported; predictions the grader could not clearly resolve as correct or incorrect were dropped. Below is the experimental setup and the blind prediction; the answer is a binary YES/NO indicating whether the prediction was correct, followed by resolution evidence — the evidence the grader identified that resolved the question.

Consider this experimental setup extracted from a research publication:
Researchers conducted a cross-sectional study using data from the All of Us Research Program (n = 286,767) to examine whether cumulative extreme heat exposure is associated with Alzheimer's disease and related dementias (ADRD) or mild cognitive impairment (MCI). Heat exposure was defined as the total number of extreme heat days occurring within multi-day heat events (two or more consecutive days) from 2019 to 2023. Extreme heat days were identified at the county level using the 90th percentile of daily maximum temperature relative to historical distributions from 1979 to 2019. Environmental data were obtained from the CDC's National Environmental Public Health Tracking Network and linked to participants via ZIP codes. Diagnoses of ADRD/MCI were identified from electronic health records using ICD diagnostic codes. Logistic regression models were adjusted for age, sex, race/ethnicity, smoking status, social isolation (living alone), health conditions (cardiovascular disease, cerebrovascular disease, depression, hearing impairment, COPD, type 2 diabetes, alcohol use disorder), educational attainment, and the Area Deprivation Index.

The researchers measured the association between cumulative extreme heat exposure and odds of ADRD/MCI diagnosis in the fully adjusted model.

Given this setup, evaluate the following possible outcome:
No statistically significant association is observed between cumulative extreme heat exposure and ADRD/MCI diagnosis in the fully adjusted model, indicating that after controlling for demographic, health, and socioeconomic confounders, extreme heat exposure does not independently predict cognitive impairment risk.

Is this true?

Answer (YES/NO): NO